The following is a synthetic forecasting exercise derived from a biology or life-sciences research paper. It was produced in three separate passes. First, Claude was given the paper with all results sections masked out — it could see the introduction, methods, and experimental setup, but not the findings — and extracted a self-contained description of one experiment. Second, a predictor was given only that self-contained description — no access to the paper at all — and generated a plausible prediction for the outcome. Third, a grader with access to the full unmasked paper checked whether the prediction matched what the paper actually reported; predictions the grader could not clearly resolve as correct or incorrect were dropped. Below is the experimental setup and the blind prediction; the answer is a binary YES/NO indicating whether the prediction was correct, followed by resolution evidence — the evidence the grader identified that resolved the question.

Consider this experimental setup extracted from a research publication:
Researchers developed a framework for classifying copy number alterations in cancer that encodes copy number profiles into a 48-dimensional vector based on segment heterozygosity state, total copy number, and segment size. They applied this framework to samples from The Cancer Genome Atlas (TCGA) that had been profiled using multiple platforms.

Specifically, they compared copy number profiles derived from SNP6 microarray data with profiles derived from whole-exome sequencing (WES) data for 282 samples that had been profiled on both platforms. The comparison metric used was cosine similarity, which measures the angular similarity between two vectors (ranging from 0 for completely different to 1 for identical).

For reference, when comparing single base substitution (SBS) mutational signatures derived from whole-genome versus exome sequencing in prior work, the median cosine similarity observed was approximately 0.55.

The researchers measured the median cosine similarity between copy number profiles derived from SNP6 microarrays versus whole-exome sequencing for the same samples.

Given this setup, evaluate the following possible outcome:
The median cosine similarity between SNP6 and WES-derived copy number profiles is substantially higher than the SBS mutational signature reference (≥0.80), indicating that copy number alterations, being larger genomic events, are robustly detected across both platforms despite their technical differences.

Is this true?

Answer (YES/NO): YES